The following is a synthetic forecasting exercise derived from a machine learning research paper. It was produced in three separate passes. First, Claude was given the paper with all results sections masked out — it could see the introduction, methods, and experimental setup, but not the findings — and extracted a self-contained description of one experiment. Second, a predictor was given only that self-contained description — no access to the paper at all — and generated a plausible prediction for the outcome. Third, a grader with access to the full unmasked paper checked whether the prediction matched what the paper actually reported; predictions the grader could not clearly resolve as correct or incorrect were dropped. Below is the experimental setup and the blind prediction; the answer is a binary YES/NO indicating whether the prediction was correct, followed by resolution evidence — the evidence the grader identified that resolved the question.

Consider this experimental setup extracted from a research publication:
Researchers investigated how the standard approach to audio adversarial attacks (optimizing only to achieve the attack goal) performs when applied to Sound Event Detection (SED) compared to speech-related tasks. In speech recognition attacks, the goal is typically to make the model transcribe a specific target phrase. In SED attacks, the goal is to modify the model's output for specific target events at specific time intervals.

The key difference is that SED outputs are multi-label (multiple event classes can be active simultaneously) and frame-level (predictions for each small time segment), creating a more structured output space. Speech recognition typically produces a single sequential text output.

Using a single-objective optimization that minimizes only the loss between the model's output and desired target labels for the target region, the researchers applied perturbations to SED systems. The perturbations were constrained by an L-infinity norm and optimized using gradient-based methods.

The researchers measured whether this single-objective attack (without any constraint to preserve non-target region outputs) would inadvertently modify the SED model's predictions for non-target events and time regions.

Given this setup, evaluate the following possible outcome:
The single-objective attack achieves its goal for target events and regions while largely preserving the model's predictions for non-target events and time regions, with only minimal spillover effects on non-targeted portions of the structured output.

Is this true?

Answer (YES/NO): NO